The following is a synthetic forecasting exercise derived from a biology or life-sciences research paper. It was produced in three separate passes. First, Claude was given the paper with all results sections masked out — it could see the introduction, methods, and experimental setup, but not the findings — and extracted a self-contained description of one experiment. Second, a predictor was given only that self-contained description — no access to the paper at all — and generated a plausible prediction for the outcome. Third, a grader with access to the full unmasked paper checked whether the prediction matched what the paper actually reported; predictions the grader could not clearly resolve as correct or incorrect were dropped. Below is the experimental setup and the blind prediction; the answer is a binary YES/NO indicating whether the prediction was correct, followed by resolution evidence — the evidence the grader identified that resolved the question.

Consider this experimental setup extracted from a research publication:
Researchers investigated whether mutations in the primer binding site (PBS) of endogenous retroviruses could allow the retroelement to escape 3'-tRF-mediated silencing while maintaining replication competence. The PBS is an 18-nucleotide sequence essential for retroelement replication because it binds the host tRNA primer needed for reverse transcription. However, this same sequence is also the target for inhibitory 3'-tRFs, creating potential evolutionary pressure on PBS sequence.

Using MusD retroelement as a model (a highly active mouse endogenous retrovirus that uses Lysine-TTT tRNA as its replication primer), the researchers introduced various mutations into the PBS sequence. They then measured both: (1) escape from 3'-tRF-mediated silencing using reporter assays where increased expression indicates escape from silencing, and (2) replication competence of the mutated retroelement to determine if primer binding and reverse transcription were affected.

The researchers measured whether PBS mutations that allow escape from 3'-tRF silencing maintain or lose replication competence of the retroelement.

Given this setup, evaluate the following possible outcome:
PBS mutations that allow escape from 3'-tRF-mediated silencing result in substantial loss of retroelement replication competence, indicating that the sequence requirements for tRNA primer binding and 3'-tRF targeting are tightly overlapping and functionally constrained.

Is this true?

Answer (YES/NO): NO